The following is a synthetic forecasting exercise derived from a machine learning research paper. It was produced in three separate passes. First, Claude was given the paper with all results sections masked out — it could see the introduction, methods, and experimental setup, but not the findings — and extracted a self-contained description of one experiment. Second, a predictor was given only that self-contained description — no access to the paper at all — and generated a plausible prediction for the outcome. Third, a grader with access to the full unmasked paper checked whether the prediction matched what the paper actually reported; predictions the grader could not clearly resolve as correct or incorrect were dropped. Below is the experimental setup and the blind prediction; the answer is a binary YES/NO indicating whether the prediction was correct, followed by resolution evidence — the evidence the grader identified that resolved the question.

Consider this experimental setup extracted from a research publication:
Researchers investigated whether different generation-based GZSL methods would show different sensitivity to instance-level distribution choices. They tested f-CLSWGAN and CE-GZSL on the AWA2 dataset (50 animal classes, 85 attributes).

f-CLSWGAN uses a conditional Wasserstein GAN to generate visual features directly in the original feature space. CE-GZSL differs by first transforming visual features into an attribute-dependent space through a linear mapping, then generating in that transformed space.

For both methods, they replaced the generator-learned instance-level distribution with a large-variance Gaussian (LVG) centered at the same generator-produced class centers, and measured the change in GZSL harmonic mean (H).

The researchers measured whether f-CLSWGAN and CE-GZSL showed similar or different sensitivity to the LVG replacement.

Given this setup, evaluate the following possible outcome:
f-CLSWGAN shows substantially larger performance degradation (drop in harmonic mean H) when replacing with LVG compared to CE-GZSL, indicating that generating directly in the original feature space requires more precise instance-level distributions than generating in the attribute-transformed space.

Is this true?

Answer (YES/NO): NO